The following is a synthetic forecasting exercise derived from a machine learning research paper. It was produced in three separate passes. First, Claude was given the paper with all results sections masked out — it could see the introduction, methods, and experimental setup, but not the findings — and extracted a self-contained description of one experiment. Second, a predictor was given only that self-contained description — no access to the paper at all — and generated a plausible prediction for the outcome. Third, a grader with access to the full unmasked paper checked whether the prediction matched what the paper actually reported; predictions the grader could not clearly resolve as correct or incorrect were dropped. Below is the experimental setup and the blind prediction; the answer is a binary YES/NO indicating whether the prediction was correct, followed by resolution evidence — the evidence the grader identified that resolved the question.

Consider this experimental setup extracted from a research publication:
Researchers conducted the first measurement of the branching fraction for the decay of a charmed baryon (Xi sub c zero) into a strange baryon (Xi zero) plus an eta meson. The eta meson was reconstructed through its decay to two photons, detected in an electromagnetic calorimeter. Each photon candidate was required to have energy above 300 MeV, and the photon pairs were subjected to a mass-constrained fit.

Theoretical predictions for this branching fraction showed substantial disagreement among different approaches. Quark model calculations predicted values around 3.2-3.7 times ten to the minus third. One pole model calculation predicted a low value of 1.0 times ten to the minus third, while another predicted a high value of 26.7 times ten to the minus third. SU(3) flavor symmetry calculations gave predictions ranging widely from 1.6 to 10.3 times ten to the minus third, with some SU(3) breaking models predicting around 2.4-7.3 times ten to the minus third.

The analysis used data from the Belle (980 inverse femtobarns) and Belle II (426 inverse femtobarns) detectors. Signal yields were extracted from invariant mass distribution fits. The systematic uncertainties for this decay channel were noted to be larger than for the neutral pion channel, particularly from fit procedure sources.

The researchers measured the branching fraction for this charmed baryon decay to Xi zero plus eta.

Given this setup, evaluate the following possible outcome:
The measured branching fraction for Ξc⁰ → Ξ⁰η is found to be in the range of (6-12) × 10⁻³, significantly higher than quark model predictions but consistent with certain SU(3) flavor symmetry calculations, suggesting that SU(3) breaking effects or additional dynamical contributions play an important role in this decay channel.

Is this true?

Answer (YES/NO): NO